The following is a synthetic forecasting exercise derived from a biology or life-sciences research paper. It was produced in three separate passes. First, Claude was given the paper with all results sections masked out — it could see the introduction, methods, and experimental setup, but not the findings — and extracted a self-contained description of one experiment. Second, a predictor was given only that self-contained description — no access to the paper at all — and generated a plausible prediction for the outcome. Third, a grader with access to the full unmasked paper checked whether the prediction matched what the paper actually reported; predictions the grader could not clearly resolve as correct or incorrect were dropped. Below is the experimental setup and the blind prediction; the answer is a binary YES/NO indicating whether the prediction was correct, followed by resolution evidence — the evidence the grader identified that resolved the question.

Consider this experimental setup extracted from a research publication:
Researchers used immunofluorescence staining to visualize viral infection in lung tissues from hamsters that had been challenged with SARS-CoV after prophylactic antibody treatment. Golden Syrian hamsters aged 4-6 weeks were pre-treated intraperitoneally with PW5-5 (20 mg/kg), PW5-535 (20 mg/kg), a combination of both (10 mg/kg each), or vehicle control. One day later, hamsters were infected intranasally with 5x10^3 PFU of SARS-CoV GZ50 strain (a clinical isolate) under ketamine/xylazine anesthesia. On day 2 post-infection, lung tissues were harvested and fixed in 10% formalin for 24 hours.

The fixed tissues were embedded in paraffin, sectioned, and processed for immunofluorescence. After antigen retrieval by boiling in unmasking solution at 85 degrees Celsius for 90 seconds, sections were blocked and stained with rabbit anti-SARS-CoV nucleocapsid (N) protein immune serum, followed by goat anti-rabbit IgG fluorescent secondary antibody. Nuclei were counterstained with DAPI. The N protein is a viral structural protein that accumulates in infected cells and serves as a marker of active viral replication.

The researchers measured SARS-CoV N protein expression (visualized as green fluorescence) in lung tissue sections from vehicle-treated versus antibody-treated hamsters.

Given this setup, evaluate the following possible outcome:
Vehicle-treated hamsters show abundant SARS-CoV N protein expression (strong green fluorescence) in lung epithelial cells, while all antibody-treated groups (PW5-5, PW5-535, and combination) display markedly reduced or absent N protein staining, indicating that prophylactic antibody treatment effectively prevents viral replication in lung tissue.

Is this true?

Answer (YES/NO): YES